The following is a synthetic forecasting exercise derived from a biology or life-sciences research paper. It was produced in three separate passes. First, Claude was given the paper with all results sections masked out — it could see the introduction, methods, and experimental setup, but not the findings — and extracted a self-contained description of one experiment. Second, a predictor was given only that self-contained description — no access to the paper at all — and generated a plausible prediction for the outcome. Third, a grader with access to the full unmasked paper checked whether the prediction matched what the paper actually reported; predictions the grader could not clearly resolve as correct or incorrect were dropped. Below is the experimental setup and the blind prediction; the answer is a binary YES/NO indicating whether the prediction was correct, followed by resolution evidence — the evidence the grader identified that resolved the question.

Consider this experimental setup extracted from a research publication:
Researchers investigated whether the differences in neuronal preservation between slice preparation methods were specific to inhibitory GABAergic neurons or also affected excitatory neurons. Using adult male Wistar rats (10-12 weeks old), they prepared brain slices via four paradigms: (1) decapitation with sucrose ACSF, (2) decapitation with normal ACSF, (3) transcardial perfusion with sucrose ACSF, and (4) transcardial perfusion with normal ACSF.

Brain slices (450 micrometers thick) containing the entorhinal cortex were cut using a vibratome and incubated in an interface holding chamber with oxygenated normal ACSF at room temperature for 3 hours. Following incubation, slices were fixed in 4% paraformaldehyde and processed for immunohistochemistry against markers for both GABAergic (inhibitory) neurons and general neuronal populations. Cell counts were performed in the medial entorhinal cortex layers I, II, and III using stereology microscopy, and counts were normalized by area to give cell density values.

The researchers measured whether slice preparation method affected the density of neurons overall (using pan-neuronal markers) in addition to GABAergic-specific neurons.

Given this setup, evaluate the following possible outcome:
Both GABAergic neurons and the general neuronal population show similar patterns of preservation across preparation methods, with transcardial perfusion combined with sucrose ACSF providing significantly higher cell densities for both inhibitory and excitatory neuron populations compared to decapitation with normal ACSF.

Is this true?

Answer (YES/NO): NO